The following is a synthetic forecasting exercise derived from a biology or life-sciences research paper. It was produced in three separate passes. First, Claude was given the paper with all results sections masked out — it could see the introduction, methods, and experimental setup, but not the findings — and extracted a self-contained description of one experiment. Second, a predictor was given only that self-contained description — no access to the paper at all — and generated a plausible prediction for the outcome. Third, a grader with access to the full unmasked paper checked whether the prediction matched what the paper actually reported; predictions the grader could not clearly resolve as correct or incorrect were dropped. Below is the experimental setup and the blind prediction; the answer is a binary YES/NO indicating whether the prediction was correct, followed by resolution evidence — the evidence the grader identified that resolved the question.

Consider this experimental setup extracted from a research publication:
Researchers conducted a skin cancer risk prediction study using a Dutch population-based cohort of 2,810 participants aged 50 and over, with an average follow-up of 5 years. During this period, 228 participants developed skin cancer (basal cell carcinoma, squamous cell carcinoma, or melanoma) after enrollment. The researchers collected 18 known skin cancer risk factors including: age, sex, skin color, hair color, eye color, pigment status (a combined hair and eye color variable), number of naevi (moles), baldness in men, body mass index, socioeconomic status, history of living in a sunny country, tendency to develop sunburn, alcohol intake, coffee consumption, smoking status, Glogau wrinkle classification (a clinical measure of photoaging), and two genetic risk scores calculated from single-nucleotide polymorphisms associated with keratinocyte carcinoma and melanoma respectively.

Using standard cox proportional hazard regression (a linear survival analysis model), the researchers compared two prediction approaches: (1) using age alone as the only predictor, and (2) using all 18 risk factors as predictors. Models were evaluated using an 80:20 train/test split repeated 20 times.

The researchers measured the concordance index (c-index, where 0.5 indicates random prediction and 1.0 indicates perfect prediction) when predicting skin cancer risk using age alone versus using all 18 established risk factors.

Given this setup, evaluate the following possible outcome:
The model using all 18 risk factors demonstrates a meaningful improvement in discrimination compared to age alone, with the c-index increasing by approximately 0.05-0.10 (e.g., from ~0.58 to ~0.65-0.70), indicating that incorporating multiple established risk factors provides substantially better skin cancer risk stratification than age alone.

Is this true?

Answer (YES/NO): NO